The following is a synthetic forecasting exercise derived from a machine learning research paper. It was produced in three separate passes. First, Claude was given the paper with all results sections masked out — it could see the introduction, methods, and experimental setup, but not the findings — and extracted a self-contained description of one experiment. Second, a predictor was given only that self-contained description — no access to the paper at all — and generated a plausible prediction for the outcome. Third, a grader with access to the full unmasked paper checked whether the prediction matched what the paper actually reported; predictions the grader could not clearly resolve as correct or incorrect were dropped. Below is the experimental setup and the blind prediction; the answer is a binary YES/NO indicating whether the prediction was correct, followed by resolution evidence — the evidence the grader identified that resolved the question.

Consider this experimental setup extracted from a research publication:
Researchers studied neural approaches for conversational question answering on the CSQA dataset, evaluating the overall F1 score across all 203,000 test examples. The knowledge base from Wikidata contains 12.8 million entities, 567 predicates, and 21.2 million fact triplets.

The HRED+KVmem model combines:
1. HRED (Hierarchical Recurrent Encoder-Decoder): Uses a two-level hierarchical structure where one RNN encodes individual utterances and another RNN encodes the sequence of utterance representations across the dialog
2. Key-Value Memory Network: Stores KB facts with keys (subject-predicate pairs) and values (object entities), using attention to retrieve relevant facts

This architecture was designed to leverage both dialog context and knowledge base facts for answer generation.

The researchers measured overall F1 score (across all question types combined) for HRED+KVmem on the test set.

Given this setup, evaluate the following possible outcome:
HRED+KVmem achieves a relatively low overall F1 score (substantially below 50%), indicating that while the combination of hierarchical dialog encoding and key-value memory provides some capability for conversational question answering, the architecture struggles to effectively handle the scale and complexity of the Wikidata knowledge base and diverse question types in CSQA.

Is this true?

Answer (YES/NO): YES